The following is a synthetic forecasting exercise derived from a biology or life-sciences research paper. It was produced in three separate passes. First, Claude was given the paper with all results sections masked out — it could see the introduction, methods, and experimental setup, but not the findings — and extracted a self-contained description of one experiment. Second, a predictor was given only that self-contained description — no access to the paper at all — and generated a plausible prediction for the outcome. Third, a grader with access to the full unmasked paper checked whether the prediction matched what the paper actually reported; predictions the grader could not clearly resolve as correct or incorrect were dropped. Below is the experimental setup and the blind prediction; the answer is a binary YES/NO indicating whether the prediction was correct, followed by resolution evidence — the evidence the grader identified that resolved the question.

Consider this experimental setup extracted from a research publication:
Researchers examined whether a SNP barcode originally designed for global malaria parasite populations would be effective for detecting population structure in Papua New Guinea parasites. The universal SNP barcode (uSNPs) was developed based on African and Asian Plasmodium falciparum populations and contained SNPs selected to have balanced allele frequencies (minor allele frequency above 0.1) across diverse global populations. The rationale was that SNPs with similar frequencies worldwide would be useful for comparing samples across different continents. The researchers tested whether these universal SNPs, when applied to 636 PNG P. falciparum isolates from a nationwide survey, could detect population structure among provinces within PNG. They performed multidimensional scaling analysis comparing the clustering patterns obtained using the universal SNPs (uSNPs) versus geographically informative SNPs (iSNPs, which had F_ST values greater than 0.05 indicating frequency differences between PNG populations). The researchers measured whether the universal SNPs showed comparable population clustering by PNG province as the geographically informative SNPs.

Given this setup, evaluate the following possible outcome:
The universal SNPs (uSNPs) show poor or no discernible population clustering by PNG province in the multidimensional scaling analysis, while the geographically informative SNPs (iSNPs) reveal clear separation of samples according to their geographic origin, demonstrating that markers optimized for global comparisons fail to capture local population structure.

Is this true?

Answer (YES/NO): YES